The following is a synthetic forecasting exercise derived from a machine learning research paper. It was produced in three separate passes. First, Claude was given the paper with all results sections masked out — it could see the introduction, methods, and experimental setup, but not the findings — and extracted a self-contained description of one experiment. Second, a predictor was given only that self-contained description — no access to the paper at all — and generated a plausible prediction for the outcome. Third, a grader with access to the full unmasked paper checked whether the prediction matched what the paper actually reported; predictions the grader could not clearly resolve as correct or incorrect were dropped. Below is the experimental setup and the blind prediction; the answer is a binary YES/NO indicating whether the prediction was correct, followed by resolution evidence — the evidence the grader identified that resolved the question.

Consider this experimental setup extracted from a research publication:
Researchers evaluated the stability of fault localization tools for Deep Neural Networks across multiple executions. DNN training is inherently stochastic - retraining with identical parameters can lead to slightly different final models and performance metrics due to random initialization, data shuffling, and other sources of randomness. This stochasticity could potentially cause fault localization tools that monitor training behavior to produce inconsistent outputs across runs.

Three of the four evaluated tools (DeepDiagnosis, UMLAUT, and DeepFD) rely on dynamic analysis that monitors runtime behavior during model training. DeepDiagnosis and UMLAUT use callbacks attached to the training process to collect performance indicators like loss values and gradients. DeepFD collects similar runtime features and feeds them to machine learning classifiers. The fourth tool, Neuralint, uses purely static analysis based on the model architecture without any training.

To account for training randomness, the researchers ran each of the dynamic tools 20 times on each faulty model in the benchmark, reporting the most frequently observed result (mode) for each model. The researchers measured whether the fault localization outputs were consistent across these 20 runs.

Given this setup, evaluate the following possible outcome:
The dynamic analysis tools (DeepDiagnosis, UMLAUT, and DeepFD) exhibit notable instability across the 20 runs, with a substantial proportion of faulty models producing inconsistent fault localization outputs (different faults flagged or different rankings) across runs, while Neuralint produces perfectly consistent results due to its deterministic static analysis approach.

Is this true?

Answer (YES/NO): NO